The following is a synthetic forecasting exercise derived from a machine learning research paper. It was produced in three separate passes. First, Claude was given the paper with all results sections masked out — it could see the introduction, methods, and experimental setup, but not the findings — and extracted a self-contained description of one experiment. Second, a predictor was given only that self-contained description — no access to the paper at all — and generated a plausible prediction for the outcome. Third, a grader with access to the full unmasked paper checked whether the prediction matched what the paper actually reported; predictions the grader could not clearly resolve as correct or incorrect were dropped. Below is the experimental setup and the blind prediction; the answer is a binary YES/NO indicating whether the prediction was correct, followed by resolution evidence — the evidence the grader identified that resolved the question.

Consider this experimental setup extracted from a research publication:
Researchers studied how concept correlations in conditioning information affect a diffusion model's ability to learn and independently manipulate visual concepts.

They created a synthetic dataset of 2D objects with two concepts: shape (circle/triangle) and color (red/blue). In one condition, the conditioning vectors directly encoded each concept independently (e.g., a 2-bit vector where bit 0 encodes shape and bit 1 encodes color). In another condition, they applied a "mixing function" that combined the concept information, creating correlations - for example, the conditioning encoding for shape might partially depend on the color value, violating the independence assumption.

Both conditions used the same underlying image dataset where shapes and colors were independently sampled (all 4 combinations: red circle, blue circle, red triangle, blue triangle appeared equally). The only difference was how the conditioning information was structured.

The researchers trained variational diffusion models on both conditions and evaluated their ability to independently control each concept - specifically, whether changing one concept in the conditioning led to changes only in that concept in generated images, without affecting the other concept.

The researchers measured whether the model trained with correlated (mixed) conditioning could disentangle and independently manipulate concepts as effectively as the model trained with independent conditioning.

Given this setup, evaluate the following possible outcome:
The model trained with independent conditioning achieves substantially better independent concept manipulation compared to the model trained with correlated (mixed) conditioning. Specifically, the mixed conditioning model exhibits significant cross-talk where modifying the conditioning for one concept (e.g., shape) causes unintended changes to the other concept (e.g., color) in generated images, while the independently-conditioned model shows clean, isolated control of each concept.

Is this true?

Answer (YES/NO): YES